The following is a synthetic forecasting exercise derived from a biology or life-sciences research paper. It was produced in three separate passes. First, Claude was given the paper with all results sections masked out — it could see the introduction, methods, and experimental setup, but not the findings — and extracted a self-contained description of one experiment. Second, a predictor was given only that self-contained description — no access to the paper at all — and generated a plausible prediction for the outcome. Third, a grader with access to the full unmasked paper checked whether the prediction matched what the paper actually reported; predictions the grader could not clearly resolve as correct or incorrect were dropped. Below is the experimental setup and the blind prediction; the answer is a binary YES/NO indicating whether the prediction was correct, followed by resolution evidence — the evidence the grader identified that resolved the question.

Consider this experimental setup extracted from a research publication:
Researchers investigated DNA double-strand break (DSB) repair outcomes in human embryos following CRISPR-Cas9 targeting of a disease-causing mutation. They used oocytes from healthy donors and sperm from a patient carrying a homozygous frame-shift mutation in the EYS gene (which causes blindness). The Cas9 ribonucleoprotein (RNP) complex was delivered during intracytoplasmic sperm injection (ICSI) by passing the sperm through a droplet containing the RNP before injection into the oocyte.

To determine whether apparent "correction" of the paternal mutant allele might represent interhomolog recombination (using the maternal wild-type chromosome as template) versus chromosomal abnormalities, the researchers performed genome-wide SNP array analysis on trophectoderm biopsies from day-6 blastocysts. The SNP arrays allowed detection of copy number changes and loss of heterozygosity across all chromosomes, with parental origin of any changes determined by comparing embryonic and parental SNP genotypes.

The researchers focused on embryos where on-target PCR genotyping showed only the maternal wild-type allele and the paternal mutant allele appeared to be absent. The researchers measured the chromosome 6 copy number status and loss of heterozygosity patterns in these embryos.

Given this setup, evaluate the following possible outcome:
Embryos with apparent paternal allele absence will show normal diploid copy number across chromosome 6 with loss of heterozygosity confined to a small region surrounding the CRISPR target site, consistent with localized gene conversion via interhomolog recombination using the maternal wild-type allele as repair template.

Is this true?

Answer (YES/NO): NO